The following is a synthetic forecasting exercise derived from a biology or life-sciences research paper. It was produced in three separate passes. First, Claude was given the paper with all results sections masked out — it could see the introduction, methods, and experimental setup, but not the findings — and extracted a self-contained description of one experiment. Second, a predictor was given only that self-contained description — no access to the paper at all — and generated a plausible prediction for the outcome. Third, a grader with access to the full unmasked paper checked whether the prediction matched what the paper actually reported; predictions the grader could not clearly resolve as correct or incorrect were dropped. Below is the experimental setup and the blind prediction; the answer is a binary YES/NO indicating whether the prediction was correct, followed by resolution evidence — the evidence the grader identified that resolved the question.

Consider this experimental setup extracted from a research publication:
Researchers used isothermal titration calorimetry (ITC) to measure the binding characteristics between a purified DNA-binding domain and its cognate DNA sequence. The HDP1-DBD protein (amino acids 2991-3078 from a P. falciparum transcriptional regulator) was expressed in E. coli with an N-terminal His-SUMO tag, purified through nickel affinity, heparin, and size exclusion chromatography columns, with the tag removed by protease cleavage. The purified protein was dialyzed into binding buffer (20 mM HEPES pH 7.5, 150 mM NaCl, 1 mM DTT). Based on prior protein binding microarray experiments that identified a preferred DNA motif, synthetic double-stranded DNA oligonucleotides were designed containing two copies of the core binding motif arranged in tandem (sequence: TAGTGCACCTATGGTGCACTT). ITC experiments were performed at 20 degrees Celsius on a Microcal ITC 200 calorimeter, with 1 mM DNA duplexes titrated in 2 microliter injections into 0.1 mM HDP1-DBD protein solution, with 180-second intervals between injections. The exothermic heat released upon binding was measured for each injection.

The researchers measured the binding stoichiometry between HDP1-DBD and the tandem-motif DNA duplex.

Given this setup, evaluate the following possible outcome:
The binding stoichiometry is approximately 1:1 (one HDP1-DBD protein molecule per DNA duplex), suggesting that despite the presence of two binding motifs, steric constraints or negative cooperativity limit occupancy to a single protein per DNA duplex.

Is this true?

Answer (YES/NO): NO